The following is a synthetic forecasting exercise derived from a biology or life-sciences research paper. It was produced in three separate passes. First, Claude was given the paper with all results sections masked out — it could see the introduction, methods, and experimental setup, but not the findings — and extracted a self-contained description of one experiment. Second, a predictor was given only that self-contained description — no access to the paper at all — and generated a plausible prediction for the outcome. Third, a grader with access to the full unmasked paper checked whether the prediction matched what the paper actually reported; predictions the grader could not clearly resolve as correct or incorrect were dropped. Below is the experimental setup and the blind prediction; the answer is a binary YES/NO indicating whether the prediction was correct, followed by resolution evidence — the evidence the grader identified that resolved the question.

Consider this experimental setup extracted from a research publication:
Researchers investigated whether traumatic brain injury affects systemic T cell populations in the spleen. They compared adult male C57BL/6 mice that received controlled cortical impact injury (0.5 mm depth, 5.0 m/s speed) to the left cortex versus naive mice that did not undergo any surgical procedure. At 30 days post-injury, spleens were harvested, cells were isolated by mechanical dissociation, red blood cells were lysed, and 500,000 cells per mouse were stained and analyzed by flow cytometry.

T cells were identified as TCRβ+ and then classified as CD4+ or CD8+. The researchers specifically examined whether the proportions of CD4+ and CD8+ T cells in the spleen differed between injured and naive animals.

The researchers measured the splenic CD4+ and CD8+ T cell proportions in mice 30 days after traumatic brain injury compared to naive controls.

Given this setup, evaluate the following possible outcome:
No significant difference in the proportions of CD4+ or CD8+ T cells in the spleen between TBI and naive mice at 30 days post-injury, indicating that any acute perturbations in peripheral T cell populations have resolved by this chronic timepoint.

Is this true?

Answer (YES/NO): YES